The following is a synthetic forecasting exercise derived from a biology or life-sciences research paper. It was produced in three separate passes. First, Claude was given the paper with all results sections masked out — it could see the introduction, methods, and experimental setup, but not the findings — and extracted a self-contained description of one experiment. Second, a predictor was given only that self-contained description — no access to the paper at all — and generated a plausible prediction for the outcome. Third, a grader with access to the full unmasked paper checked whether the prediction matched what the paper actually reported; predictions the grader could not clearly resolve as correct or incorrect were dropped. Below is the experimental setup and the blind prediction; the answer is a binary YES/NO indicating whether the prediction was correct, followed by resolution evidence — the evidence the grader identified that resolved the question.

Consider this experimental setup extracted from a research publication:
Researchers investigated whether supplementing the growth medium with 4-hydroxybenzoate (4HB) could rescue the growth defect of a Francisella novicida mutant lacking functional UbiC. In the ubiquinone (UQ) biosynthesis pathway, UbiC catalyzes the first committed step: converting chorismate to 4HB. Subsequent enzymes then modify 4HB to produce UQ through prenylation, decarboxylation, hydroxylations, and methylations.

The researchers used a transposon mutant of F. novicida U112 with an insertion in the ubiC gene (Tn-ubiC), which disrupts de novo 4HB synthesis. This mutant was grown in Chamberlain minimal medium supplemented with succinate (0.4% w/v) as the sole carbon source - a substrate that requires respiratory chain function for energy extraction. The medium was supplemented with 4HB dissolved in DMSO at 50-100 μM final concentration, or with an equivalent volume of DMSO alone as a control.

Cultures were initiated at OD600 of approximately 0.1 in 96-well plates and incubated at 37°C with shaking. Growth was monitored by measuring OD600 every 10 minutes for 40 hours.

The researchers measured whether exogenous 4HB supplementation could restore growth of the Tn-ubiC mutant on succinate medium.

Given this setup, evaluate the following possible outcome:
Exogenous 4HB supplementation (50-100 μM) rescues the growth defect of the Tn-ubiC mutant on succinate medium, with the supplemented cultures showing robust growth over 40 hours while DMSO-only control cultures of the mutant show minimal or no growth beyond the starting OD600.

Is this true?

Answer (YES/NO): YES